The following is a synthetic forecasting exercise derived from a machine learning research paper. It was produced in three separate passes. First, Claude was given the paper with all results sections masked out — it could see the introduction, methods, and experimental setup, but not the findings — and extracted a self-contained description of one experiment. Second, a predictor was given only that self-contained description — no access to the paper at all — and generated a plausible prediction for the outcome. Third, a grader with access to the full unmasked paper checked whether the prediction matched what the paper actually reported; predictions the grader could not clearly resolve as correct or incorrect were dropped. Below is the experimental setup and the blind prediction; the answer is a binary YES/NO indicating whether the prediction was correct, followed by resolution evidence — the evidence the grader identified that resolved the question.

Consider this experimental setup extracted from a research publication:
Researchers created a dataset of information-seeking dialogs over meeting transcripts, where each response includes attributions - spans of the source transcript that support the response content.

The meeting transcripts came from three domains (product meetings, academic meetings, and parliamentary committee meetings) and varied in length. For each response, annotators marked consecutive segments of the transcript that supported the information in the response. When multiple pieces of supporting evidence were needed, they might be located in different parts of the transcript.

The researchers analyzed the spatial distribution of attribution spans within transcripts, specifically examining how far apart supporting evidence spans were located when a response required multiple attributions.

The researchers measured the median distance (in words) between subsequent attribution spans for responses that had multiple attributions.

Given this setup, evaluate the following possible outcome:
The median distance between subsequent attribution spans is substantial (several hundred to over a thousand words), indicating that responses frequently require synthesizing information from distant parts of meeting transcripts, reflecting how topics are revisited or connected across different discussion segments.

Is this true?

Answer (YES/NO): YES